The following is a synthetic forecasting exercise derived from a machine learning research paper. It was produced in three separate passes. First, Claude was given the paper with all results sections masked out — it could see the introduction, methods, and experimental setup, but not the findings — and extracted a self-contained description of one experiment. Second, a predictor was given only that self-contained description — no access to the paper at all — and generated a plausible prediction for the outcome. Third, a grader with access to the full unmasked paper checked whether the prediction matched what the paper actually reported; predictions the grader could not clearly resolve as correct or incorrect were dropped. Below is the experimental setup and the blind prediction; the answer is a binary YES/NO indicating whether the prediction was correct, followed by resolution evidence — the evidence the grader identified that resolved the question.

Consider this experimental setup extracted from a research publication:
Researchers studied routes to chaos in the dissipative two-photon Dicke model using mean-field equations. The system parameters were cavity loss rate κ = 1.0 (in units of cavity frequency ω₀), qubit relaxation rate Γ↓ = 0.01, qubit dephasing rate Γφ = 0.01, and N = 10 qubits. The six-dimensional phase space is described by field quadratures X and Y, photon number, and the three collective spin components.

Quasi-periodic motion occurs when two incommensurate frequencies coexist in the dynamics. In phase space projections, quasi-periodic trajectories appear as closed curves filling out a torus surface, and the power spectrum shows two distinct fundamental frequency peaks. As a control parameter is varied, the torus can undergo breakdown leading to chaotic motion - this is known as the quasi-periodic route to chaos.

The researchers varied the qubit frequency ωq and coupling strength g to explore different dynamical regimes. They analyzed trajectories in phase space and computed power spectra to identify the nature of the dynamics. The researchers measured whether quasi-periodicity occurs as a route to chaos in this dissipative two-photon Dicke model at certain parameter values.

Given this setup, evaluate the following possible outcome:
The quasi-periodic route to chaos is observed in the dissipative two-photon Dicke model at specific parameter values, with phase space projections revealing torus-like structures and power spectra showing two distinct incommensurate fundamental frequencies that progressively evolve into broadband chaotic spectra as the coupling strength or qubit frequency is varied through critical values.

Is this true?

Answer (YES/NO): YES